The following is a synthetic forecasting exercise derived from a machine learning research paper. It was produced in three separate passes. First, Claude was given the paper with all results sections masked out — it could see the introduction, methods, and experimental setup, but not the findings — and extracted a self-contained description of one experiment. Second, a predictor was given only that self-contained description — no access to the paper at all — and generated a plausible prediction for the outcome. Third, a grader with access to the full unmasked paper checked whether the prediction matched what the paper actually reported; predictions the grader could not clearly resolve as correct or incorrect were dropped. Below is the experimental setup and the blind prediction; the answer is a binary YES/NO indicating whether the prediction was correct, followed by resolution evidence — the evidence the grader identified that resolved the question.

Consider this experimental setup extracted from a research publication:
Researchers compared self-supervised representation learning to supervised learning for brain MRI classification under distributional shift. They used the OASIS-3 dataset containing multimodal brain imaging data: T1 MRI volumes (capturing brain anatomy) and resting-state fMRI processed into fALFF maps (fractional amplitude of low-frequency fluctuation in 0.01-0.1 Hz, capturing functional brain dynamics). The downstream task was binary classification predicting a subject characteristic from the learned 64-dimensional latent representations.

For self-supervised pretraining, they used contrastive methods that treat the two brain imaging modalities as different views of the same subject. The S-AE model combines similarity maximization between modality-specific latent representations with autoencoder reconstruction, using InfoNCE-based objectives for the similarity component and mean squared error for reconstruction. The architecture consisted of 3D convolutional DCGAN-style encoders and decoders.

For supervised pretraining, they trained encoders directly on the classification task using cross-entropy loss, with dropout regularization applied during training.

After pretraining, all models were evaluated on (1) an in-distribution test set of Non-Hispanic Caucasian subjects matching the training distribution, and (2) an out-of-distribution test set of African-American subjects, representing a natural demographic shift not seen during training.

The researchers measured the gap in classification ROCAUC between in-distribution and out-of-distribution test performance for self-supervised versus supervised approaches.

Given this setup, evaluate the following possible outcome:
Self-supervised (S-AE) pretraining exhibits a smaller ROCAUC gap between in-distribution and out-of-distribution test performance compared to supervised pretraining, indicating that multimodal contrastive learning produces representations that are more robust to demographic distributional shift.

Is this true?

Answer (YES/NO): NO